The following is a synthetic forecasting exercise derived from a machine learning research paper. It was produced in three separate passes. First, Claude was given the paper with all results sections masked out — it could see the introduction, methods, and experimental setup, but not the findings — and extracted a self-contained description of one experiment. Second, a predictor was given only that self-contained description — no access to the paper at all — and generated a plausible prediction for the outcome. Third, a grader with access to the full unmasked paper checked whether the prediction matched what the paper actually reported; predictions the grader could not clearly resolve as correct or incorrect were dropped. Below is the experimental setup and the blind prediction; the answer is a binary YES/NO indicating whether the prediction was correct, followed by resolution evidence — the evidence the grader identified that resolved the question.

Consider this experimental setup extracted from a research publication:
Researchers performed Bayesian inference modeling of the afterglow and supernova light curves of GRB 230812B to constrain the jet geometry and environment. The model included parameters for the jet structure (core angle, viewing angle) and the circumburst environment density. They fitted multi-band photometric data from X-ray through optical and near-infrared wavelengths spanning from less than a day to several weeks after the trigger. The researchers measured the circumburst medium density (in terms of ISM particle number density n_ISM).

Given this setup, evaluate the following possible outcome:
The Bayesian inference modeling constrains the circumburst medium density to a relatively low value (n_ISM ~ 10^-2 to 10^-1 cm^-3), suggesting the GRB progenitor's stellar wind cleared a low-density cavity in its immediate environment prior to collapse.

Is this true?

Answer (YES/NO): NO